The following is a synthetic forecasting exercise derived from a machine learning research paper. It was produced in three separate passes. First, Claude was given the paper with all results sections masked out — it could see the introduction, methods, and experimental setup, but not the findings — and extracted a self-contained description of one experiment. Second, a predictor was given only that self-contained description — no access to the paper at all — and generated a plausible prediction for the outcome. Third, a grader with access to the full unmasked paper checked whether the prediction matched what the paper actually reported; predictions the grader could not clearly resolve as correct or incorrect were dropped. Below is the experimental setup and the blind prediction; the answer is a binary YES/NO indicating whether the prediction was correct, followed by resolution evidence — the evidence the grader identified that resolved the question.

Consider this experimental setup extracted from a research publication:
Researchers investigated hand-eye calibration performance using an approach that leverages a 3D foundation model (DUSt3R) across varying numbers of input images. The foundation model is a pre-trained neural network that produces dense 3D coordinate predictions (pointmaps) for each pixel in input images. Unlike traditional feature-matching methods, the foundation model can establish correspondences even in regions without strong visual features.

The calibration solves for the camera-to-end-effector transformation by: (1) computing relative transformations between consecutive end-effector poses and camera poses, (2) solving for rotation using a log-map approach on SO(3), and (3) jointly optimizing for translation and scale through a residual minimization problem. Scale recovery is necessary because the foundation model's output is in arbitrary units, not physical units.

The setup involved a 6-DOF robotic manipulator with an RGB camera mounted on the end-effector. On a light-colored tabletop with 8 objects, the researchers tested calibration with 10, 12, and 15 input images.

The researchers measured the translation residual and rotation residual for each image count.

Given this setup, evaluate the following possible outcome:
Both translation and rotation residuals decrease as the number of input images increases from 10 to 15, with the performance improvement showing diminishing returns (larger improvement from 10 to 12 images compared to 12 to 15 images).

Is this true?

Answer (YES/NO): NO